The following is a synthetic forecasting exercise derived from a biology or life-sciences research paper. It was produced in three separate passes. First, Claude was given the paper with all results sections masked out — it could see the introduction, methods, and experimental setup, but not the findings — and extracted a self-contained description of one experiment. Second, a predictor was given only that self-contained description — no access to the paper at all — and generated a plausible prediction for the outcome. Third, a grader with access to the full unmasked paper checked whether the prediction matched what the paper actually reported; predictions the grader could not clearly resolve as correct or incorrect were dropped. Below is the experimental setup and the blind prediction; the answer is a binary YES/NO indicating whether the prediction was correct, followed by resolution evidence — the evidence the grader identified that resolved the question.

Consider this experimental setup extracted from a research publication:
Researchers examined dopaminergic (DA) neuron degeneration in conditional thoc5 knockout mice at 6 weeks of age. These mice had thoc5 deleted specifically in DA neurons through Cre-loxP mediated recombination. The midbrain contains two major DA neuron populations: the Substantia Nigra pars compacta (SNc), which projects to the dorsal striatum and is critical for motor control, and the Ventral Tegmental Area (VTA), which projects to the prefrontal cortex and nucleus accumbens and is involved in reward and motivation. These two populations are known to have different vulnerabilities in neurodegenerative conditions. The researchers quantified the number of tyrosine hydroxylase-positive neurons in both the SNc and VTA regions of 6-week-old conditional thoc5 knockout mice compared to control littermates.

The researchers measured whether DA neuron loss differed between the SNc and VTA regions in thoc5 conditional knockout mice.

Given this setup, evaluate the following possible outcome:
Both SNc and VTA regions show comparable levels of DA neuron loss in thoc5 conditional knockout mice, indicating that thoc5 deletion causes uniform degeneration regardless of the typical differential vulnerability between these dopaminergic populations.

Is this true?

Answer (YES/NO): NO